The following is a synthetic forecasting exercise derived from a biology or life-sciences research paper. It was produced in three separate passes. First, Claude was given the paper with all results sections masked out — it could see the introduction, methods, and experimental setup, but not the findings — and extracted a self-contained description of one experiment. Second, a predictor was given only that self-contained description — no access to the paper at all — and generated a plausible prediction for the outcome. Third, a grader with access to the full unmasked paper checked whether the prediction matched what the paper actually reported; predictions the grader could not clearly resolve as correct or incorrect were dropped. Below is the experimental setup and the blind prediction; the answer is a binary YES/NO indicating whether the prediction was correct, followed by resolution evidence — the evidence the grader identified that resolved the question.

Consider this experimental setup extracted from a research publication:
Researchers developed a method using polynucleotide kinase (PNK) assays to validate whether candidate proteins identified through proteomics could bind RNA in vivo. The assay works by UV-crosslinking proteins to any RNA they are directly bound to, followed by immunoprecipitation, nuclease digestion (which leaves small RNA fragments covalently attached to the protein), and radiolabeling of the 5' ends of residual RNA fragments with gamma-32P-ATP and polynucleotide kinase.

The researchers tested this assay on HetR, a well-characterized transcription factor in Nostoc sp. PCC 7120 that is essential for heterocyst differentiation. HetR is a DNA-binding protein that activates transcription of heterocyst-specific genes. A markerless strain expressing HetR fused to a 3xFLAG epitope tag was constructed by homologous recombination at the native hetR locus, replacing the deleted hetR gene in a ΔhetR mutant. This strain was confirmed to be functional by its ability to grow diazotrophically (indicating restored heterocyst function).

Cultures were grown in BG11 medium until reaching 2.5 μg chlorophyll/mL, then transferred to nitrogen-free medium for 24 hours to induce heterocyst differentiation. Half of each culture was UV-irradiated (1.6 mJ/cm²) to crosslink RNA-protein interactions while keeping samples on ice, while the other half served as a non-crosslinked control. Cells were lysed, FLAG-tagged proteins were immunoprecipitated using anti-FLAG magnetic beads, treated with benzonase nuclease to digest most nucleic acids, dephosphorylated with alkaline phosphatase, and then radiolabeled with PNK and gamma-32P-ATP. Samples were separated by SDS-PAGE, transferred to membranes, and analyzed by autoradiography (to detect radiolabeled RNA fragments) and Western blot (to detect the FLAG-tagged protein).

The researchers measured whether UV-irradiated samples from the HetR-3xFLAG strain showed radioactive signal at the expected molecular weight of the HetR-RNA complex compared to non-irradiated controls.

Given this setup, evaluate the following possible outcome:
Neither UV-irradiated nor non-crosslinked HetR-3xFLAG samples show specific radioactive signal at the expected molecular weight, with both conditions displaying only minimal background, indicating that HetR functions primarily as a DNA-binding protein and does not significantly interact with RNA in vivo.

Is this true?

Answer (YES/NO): YES